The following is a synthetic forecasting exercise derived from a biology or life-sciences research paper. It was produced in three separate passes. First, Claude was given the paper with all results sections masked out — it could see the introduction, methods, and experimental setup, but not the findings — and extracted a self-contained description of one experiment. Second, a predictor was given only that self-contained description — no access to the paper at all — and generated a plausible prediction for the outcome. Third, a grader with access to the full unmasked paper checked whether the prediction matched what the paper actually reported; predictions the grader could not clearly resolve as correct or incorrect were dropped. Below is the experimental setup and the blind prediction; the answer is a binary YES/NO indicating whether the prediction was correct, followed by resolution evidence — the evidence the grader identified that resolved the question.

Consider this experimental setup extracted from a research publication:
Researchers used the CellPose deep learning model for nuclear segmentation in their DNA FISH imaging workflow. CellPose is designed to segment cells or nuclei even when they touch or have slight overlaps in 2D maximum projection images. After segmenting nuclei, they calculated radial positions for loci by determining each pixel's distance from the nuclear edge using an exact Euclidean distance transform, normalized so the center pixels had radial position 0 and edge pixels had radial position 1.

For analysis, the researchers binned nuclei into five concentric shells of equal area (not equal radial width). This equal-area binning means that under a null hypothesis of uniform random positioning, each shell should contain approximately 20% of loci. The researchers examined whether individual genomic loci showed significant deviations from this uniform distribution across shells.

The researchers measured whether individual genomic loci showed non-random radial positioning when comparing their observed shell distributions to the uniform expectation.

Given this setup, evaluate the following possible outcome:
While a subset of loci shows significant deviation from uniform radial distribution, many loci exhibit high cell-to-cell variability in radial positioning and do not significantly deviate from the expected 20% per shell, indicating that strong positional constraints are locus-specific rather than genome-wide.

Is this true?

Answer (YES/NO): NO